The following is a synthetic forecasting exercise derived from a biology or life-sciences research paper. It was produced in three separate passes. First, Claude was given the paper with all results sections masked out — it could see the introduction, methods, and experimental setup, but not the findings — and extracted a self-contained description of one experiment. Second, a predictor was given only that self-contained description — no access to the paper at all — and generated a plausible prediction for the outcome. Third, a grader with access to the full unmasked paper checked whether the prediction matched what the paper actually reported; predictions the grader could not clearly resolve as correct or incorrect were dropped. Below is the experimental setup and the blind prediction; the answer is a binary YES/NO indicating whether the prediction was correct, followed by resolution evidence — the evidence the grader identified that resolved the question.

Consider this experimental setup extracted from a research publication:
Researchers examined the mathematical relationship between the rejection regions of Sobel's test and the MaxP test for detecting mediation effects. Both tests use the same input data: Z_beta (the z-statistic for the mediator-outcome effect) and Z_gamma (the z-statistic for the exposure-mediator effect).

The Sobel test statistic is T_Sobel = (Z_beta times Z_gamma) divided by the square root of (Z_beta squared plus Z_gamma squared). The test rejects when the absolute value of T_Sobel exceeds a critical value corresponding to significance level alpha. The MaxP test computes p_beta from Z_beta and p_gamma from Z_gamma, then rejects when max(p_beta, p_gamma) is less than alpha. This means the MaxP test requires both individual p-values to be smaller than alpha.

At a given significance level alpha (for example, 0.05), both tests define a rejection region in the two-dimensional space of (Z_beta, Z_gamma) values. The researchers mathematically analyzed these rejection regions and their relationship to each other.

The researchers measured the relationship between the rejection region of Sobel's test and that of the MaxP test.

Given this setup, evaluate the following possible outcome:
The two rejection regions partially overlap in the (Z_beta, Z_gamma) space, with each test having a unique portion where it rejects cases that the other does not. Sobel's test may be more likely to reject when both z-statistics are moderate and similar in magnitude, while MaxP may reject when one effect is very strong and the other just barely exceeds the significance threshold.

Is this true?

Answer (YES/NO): NO